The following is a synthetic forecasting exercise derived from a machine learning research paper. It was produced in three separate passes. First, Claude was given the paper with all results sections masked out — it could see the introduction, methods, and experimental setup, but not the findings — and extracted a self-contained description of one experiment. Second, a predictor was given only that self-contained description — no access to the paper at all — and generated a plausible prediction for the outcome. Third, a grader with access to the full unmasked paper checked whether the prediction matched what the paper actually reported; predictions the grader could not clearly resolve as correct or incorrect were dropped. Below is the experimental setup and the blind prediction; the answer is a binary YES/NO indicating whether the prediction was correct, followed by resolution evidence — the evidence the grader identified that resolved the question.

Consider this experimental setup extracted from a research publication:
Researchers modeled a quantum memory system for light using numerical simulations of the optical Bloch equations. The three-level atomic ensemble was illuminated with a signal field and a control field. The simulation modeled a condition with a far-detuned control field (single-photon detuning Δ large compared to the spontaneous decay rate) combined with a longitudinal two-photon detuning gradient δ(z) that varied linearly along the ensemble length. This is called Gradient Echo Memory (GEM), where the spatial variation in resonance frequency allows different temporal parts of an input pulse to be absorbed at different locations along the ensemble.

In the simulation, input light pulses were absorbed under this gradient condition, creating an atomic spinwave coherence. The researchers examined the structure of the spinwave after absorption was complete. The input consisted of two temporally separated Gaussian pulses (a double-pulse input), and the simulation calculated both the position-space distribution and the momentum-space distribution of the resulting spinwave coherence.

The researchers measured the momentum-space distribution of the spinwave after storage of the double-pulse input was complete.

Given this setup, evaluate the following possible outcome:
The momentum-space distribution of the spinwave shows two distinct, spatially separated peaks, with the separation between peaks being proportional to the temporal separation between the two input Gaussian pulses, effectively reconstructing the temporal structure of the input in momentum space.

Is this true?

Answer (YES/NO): YES